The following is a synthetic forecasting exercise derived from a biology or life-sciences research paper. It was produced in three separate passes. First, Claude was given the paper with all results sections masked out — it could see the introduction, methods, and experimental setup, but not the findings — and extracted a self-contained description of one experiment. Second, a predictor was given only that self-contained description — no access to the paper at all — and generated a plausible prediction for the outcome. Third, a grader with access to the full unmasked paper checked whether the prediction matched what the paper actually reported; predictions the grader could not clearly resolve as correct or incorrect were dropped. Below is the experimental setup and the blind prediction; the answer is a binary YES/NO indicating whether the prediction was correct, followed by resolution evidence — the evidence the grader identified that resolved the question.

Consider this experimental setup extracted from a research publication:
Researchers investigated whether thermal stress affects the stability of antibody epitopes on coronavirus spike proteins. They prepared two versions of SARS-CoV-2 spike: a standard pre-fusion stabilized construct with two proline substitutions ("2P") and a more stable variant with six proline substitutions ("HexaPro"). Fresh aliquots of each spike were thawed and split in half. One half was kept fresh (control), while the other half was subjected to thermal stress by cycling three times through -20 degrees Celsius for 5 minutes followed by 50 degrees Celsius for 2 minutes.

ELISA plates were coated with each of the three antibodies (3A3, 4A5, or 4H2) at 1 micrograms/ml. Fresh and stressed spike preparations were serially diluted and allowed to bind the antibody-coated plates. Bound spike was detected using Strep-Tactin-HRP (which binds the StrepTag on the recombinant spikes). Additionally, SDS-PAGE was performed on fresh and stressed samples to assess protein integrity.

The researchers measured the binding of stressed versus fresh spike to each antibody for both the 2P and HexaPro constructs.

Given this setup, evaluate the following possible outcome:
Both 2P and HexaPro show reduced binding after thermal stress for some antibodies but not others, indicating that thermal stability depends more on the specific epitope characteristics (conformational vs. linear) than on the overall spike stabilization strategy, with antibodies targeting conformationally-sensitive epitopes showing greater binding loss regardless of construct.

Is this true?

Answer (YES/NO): NO